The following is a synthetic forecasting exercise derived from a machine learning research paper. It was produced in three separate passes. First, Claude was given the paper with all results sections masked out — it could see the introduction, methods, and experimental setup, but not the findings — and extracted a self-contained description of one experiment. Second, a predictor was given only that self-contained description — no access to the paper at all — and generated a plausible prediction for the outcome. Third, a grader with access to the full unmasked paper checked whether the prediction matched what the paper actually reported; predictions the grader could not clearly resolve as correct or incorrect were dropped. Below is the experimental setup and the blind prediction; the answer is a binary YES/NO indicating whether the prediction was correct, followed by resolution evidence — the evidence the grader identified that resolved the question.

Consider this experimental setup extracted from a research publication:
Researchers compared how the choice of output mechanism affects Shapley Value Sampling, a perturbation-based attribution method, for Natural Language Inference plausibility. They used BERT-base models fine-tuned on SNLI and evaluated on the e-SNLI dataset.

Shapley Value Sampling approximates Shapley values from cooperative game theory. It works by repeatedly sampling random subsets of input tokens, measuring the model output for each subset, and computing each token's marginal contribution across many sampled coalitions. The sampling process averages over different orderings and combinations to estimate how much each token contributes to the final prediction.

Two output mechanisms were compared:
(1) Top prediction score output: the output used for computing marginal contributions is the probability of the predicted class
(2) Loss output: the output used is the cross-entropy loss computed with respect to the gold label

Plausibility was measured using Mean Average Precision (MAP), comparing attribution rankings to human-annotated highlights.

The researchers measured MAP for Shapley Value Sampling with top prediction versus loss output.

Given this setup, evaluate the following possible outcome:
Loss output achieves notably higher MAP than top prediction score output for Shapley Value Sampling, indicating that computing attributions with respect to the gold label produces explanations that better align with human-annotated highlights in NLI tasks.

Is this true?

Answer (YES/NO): NO